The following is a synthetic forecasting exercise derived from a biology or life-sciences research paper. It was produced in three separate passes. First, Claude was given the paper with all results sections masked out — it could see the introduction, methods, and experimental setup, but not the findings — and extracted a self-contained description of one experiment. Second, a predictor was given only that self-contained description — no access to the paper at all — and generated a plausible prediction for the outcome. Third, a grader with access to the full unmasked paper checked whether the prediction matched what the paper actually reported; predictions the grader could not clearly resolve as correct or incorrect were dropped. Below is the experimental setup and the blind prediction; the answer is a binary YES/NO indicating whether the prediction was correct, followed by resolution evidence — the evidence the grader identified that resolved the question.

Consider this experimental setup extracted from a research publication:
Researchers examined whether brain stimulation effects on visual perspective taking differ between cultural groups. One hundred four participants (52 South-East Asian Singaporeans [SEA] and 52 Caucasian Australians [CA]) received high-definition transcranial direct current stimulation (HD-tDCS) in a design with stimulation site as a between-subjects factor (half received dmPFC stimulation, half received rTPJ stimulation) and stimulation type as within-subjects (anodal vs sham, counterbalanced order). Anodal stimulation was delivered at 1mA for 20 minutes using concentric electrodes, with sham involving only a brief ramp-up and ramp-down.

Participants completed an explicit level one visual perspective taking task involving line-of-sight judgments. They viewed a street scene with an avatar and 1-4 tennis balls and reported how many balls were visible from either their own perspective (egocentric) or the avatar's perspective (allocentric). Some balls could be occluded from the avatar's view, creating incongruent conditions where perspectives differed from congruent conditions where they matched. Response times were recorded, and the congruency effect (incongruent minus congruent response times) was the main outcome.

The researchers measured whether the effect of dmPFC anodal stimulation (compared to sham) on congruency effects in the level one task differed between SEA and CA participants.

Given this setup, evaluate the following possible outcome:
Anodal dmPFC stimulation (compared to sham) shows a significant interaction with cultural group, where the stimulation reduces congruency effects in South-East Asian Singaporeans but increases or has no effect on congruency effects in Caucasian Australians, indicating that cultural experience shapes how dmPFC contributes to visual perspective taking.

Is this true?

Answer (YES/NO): NO